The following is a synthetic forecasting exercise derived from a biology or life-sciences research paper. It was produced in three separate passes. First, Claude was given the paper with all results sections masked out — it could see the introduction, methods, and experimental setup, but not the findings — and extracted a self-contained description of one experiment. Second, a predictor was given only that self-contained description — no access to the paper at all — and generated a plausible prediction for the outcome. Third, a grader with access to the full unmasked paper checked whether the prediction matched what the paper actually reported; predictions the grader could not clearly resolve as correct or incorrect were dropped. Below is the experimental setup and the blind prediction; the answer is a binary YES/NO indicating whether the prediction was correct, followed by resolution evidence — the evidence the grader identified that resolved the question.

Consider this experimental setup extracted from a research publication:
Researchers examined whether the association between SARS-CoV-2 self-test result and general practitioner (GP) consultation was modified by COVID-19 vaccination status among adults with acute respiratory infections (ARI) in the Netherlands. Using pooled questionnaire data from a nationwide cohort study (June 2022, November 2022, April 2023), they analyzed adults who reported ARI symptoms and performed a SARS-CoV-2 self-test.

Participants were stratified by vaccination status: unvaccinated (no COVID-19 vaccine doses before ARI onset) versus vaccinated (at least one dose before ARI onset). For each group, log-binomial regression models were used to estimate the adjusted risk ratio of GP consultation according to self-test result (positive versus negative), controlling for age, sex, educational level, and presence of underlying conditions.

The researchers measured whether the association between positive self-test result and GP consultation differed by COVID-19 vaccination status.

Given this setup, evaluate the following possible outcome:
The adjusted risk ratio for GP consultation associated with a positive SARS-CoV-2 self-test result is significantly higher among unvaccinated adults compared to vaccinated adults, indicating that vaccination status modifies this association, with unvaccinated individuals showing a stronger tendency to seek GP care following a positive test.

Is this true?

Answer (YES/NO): YES